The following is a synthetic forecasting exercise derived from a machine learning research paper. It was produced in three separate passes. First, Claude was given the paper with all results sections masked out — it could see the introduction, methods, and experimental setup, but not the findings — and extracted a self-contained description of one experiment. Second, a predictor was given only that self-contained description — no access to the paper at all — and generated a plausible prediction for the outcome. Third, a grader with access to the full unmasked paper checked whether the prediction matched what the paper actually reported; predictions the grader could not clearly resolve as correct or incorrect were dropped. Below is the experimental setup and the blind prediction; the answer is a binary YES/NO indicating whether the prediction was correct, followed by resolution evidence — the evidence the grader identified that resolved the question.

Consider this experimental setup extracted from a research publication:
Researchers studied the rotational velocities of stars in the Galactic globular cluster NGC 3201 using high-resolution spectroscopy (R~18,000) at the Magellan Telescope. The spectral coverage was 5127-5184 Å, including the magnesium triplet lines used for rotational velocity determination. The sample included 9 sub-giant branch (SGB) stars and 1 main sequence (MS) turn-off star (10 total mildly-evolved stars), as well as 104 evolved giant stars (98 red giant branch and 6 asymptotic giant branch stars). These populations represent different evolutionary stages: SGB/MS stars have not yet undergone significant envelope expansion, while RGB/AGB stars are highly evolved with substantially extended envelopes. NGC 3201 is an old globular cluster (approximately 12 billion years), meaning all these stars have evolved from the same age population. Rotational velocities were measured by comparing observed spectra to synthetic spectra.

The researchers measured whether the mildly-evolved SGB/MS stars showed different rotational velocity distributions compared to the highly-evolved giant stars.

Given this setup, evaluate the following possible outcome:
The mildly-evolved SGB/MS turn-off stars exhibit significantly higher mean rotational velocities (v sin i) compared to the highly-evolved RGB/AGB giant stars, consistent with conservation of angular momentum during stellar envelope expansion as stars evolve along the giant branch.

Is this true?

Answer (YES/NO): NO